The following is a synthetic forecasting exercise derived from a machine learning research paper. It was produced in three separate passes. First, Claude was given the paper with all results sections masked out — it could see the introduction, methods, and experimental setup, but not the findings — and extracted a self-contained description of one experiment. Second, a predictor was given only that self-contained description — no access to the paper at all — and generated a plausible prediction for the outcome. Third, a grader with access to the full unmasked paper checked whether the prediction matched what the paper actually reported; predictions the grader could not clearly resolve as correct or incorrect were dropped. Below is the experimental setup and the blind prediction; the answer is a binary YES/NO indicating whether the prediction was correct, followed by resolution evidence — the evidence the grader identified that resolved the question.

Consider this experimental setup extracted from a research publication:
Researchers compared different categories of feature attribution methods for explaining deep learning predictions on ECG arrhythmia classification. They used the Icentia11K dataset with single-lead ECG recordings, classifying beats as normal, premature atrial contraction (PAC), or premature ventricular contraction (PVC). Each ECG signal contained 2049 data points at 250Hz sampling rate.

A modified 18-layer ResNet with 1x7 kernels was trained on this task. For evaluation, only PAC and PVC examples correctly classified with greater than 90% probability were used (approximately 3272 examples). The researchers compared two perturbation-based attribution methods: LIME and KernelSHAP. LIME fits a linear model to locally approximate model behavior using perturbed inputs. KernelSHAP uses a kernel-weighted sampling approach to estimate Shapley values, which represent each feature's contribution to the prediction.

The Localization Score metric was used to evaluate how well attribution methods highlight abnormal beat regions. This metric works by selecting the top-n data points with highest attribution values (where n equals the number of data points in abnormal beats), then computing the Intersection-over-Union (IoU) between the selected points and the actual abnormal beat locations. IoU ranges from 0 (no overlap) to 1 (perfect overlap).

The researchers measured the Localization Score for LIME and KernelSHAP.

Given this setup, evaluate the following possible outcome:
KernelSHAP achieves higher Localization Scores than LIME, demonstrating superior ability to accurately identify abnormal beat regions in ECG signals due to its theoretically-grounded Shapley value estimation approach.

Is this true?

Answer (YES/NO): NO